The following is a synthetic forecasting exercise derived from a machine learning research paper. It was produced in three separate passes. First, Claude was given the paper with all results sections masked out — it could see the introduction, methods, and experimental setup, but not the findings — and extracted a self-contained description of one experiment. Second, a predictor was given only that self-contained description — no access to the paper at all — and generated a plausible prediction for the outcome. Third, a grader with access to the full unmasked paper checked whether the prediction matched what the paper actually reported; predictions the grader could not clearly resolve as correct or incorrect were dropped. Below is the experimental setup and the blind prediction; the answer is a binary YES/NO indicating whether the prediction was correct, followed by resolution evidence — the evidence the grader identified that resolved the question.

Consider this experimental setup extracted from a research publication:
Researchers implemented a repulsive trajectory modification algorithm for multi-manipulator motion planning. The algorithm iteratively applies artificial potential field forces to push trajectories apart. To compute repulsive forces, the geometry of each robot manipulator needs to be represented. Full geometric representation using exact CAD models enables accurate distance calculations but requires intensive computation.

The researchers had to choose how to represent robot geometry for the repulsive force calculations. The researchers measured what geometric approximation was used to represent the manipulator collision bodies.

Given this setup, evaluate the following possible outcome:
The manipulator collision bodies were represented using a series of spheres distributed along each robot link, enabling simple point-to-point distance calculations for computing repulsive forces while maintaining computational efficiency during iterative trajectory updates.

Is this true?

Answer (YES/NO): YES